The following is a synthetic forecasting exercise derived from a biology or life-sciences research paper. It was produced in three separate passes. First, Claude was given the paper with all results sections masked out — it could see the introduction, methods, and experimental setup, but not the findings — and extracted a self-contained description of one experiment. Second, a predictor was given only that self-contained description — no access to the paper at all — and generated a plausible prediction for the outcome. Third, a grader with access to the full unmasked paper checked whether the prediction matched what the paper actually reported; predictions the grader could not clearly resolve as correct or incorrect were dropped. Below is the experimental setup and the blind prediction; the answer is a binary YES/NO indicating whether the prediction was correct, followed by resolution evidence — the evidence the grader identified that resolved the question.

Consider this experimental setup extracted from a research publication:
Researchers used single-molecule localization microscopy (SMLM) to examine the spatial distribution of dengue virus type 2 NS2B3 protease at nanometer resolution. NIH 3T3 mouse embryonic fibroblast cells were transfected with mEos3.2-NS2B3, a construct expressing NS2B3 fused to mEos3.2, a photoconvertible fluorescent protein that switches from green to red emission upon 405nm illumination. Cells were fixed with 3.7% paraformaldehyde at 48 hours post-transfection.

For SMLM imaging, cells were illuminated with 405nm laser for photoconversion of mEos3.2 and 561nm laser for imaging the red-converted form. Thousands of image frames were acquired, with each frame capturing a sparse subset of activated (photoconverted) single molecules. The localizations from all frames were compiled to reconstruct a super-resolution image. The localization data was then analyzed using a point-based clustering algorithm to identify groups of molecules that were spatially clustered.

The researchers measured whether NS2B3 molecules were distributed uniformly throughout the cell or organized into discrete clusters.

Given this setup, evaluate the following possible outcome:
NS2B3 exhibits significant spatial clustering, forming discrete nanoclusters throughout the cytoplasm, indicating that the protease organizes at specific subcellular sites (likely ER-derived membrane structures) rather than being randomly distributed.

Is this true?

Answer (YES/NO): NO